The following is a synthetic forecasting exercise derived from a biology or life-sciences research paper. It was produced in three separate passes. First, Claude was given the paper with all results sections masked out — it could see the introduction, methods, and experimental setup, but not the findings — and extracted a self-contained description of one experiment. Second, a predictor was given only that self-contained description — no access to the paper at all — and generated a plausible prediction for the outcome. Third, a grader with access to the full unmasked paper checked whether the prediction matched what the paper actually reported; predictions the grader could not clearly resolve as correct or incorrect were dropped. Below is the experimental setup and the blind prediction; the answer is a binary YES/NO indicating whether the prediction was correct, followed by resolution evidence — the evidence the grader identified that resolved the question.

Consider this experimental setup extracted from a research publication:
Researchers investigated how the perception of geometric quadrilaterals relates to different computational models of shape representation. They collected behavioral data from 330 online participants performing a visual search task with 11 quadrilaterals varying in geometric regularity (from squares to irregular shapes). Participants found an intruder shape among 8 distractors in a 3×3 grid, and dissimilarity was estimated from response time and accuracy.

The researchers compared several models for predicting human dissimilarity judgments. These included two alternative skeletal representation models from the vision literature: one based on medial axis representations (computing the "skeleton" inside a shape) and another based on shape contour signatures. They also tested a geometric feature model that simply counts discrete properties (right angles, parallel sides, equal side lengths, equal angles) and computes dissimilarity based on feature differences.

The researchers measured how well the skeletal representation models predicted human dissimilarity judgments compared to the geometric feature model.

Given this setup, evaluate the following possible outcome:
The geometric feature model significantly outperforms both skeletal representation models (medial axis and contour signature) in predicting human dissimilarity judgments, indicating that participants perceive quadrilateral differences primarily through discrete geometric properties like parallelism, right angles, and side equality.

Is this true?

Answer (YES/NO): YES